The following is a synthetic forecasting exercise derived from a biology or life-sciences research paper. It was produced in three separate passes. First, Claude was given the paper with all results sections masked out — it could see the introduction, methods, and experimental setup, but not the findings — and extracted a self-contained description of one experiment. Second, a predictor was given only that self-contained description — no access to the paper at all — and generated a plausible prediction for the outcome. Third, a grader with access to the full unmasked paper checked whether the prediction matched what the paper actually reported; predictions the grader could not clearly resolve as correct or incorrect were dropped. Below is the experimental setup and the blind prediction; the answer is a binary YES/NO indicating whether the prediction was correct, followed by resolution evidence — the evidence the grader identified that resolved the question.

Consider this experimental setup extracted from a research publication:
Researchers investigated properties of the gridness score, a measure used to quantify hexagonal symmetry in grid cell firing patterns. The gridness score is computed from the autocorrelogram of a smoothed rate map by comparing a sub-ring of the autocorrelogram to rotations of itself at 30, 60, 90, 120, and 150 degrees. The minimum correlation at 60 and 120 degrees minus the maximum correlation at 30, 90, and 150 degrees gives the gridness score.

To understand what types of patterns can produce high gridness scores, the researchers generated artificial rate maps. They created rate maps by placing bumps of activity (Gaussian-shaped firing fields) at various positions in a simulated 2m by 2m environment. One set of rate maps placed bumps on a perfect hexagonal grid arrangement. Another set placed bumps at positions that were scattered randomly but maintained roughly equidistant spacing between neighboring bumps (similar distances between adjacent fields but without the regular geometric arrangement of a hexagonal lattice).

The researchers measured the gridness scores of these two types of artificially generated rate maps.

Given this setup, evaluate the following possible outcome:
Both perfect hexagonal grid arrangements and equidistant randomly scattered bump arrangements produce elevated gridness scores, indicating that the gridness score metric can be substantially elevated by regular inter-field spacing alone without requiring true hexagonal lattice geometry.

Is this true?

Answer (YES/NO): NO